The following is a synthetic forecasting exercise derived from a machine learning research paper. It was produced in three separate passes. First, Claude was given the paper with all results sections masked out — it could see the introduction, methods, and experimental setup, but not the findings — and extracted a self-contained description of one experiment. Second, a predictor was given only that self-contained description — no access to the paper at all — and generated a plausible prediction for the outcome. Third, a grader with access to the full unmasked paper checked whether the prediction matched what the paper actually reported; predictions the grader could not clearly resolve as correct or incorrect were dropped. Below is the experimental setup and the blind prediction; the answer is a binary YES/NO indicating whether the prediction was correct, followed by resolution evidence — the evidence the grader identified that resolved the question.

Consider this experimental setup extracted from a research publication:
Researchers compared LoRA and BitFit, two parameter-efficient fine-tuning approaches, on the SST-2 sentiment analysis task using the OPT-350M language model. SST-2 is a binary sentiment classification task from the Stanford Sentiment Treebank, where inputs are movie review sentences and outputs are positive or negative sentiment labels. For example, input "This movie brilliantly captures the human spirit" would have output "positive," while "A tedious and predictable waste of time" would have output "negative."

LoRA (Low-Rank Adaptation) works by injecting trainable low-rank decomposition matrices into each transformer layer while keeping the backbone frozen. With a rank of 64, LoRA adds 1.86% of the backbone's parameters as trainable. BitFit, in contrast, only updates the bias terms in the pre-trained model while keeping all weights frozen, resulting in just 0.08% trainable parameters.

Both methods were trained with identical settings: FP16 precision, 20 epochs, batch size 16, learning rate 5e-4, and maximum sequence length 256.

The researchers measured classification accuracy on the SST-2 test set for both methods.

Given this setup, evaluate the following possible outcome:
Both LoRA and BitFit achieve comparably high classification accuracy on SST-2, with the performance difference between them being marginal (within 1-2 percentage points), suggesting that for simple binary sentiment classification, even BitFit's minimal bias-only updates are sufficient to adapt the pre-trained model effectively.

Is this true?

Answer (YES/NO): YES